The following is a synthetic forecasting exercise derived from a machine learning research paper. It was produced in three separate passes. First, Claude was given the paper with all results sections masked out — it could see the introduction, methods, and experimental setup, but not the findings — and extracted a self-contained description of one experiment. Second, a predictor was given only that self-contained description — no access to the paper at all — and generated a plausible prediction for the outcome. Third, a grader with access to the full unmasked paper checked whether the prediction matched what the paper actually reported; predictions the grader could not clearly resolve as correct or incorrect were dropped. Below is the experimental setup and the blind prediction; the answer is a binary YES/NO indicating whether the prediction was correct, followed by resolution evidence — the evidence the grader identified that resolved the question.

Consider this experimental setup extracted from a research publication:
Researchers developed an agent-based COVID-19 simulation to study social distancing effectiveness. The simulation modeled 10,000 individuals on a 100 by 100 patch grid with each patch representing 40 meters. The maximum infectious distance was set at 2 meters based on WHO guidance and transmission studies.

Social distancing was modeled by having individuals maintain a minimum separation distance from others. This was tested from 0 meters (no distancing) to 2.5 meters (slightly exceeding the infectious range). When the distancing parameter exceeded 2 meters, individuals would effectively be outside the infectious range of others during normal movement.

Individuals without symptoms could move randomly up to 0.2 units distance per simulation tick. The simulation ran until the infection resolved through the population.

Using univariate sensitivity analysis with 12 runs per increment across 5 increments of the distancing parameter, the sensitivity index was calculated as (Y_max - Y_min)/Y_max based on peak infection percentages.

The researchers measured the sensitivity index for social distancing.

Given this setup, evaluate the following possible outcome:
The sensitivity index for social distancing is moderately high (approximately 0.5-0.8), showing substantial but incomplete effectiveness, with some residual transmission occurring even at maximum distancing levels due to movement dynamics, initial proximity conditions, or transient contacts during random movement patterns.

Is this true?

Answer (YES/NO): YES